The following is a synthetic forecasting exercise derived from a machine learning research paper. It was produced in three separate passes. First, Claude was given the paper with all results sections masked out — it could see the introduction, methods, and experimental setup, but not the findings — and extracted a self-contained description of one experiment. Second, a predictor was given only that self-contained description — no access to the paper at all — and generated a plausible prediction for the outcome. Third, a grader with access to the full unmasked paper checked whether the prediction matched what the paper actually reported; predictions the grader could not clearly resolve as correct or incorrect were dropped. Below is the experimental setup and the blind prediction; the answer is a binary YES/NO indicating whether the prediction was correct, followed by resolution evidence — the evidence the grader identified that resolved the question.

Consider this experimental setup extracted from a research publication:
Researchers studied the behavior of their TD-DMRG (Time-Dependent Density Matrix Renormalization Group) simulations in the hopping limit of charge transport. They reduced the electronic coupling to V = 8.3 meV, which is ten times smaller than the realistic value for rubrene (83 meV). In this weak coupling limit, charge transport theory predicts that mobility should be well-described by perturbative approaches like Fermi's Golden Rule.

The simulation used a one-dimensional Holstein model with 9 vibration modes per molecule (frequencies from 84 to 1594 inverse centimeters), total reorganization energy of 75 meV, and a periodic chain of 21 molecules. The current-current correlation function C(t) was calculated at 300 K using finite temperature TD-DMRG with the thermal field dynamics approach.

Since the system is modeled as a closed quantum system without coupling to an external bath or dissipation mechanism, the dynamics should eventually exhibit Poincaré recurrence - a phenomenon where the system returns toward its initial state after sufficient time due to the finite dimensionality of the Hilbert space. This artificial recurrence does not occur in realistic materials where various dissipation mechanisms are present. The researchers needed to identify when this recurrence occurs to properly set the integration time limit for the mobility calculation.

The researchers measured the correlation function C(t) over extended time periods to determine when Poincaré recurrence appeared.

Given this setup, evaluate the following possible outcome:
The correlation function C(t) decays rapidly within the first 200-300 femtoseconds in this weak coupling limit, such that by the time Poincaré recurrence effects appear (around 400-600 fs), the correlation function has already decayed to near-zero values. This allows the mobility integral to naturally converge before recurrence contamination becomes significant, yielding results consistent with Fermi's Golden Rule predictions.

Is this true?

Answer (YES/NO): NO